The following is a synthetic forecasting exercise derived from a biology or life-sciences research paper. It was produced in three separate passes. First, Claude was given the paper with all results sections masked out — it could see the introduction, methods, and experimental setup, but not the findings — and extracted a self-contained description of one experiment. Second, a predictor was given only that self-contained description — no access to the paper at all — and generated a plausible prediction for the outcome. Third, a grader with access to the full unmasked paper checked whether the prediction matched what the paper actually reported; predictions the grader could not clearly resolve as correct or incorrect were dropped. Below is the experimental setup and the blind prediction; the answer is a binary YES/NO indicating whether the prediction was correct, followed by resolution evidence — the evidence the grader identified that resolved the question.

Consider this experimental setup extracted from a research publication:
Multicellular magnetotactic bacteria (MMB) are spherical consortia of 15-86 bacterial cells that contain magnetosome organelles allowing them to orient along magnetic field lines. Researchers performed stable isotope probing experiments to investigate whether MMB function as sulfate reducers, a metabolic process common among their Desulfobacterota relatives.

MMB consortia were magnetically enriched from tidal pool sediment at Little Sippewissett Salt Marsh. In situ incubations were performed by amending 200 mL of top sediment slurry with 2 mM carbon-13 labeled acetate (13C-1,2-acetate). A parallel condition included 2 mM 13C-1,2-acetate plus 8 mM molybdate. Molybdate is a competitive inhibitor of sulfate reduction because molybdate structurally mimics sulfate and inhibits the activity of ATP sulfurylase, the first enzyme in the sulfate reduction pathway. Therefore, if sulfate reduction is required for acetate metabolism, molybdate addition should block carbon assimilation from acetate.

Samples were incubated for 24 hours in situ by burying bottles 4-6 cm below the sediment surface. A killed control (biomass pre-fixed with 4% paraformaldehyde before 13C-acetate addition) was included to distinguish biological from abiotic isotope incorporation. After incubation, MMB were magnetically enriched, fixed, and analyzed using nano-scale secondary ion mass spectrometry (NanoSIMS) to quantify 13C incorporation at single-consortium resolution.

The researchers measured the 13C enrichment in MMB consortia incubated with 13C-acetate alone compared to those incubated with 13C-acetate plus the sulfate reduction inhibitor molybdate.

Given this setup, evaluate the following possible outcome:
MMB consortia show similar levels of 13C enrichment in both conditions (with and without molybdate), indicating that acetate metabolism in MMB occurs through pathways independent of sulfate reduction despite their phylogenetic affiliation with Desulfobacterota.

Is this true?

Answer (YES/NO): NO